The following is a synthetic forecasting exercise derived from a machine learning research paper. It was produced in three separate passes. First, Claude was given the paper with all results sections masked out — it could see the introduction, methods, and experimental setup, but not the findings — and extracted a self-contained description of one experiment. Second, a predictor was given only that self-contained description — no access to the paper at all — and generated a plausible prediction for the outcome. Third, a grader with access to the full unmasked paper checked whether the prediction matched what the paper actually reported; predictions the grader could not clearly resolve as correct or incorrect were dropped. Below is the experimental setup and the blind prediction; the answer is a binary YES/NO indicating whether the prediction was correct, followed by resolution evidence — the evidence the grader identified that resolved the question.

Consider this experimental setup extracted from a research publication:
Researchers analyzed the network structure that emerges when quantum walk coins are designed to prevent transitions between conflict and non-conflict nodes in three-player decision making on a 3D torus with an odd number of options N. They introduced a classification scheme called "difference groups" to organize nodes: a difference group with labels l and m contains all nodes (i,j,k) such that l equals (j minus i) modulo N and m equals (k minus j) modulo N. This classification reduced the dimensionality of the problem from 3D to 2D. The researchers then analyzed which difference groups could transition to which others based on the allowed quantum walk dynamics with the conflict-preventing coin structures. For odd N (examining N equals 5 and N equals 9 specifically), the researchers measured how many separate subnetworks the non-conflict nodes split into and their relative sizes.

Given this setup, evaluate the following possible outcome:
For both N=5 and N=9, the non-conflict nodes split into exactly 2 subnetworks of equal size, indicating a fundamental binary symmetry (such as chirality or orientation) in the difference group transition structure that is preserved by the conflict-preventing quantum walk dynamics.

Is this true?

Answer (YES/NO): YES